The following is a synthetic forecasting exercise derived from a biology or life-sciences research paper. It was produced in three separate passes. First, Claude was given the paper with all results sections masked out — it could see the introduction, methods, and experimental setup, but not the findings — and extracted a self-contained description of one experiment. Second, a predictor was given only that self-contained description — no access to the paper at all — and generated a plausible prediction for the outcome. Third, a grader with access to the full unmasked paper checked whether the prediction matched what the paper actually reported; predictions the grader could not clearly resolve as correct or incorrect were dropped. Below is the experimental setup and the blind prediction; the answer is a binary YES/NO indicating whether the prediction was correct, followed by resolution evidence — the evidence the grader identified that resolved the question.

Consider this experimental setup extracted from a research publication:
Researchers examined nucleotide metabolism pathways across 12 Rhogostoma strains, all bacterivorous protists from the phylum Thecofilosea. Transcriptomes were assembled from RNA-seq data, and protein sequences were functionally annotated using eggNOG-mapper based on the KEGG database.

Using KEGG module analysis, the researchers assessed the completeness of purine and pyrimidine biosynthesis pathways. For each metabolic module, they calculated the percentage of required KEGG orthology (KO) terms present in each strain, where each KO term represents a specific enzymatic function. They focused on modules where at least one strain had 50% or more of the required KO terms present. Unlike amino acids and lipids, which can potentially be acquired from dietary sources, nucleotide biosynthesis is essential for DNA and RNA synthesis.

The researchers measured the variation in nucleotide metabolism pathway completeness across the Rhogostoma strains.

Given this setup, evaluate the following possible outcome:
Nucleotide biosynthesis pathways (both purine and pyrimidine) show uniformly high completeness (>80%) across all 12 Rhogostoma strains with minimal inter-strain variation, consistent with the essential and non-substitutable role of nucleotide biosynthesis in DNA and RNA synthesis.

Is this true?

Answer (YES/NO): NO